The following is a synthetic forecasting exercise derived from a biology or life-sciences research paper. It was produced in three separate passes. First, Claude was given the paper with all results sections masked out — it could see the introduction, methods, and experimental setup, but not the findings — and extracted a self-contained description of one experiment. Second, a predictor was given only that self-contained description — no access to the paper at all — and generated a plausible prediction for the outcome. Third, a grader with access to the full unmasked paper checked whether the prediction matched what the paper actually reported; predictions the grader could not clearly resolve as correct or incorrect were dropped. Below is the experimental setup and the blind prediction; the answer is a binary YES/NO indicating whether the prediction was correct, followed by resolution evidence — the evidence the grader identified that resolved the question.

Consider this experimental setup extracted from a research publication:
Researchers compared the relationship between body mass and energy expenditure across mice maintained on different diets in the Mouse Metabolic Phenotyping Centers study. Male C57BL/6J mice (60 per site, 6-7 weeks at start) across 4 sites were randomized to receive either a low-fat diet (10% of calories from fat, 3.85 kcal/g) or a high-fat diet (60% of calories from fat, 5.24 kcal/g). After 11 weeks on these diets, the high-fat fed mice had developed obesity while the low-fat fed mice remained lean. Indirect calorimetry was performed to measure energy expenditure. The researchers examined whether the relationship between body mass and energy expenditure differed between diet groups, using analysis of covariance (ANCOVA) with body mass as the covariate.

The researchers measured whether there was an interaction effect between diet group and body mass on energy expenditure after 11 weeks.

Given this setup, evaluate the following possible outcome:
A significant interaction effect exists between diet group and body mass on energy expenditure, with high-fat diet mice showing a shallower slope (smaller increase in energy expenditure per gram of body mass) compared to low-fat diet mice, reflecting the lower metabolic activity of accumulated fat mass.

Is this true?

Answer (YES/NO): NO